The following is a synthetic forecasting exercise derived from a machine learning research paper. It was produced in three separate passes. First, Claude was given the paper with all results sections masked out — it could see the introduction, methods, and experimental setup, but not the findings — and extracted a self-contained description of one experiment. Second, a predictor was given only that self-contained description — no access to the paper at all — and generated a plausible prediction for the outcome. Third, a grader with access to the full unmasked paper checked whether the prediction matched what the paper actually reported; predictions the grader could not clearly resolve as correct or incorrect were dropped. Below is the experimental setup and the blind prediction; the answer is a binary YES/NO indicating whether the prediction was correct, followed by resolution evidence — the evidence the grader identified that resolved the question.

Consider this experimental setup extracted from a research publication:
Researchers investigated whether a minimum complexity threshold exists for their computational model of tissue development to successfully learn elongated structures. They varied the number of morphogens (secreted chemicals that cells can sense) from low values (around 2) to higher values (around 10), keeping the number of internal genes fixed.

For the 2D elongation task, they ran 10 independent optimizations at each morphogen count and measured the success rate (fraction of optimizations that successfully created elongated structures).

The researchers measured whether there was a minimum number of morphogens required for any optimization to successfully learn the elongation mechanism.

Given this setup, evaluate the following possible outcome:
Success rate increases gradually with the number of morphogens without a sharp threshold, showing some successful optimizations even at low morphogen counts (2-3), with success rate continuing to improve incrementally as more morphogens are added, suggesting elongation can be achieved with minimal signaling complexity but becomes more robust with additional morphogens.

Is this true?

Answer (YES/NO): NO